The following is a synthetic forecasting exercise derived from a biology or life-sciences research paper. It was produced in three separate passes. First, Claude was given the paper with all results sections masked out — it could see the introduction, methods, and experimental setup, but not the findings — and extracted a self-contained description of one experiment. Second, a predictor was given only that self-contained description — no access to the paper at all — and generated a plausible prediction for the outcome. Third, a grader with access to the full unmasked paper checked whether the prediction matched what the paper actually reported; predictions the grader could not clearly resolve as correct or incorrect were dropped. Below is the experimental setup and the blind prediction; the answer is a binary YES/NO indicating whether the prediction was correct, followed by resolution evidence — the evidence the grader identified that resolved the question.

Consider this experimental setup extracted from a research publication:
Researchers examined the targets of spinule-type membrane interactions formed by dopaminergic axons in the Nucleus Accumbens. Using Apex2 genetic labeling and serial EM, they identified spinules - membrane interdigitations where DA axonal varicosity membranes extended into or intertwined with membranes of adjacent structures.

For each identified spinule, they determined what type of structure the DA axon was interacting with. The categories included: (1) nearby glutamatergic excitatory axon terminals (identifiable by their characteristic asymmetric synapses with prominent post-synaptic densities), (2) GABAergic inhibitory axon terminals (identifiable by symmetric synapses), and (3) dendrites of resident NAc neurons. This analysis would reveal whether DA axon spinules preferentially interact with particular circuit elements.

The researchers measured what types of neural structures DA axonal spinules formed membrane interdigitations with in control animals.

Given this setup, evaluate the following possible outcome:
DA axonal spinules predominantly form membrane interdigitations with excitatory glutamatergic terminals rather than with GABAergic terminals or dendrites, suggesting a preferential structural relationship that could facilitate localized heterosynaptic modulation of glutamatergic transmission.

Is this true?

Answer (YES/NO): NO